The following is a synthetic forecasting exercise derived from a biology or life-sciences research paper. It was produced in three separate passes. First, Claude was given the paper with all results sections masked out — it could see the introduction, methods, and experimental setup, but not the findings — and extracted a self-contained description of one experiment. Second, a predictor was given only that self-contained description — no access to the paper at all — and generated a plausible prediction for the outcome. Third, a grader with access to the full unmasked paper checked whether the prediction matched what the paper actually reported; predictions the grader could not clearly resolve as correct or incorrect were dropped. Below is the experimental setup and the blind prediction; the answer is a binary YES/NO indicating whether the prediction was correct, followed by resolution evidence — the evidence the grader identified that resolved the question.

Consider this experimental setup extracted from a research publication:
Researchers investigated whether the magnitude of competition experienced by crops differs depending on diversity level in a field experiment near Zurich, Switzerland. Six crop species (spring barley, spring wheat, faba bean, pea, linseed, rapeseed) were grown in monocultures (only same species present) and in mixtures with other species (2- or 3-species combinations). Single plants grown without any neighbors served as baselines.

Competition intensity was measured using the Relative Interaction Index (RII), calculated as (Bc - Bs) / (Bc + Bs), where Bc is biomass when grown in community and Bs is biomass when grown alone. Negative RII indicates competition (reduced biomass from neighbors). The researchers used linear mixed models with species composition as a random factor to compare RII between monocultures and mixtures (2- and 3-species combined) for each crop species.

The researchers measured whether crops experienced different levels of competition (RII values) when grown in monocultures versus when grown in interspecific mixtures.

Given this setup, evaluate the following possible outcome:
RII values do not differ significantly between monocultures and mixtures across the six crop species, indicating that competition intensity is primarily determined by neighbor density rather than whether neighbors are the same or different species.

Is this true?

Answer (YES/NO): NO